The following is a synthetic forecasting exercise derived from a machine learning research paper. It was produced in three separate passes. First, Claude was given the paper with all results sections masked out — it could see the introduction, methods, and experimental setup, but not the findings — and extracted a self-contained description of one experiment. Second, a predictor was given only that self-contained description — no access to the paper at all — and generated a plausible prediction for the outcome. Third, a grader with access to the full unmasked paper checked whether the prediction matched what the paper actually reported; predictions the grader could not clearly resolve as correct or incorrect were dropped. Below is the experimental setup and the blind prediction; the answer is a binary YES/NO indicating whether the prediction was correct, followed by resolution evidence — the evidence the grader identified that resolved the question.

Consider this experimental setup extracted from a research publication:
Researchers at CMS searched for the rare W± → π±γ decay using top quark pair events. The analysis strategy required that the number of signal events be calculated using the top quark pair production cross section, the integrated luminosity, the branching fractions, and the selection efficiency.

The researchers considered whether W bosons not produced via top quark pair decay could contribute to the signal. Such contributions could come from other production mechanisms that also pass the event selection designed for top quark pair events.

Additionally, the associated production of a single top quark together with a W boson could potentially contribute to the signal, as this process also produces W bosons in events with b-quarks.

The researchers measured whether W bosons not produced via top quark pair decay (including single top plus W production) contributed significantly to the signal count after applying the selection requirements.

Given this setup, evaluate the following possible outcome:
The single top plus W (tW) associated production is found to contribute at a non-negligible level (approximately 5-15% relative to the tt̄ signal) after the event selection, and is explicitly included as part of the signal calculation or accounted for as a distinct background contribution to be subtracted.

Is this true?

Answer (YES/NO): NO